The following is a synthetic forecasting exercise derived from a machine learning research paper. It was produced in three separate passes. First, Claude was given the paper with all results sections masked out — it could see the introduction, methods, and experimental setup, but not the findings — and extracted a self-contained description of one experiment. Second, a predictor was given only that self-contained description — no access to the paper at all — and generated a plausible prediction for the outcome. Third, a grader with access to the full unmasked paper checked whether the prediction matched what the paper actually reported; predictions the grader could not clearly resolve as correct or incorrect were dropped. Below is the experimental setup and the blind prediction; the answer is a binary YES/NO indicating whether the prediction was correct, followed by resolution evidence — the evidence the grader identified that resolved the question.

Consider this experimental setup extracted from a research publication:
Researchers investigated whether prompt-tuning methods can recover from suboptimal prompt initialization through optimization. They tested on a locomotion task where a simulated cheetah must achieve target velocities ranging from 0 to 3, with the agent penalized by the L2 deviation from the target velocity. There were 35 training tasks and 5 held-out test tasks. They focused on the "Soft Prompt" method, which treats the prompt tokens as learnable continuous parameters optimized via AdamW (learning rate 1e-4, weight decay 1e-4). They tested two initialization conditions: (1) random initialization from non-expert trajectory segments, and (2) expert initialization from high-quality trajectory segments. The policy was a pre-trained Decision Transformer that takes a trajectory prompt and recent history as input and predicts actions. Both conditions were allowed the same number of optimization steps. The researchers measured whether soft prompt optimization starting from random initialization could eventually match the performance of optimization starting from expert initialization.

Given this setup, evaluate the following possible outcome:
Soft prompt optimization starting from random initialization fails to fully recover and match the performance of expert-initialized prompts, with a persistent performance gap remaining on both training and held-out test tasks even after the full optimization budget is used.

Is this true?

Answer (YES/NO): YES